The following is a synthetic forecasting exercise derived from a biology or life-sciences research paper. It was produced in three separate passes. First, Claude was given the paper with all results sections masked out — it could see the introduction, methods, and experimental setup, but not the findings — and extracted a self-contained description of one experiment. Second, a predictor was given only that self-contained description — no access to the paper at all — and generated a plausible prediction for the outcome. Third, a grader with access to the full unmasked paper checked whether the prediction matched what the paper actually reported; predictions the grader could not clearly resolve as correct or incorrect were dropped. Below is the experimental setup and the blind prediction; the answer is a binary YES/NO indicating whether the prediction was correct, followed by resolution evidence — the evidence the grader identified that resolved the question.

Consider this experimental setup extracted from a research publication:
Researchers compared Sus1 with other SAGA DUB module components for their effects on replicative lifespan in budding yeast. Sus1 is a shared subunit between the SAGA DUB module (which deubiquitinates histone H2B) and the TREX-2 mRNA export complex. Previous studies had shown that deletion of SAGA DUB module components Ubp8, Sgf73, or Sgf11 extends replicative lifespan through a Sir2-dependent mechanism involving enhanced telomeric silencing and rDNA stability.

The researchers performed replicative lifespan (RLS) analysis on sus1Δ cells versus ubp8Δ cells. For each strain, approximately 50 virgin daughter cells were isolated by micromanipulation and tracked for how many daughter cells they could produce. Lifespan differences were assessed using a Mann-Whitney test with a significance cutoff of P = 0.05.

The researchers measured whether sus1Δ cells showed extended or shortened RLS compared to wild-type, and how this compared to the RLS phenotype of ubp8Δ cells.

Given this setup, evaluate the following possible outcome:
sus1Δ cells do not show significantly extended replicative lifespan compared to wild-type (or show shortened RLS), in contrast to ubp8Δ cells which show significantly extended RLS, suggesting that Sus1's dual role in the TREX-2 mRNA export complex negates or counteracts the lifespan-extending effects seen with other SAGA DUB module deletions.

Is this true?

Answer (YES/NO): YES